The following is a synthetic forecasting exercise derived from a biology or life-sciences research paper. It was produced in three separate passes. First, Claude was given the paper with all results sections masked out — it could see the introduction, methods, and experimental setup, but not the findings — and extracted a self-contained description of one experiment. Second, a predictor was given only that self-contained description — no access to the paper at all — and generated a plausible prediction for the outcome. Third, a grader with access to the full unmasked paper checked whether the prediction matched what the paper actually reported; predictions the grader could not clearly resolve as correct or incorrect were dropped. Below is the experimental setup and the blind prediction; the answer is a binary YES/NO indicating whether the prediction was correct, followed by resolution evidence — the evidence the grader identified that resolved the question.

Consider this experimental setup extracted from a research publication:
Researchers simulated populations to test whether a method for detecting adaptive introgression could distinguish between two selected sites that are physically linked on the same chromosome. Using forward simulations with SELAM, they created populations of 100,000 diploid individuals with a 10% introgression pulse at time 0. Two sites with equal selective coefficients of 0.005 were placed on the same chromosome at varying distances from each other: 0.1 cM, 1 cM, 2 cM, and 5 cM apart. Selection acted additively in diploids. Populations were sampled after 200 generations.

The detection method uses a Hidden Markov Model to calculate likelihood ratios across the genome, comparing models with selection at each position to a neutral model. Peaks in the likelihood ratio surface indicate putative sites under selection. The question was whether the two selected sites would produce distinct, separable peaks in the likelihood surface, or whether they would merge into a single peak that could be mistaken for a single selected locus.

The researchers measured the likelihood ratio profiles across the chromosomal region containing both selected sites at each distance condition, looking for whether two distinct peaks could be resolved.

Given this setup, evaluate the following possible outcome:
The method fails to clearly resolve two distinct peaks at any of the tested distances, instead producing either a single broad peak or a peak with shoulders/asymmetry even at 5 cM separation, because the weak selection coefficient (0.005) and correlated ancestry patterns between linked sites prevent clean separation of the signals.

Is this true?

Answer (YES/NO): NO